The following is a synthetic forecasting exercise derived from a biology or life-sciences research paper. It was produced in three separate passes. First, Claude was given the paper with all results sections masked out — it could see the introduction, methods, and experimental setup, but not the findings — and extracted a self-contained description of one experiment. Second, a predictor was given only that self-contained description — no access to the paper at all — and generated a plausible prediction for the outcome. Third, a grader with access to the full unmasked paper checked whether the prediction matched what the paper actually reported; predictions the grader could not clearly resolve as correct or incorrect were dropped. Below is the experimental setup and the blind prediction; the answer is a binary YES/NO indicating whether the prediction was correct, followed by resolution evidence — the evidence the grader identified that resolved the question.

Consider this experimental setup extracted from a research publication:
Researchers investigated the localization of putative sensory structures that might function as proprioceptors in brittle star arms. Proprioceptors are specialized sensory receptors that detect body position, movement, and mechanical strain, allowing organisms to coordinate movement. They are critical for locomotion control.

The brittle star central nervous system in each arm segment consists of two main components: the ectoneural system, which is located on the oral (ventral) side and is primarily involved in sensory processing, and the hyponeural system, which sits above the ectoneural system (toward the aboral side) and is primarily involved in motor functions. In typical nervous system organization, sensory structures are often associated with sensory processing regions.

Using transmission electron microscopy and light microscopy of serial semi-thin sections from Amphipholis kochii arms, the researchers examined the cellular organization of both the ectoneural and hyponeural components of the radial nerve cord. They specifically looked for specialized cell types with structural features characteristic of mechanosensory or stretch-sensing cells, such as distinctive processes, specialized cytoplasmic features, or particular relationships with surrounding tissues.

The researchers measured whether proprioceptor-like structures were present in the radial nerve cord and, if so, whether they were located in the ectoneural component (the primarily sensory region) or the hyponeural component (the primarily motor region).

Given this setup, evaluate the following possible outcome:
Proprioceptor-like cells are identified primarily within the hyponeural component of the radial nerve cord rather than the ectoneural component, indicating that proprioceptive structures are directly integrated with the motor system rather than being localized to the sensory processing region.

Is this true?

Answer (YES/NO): YES